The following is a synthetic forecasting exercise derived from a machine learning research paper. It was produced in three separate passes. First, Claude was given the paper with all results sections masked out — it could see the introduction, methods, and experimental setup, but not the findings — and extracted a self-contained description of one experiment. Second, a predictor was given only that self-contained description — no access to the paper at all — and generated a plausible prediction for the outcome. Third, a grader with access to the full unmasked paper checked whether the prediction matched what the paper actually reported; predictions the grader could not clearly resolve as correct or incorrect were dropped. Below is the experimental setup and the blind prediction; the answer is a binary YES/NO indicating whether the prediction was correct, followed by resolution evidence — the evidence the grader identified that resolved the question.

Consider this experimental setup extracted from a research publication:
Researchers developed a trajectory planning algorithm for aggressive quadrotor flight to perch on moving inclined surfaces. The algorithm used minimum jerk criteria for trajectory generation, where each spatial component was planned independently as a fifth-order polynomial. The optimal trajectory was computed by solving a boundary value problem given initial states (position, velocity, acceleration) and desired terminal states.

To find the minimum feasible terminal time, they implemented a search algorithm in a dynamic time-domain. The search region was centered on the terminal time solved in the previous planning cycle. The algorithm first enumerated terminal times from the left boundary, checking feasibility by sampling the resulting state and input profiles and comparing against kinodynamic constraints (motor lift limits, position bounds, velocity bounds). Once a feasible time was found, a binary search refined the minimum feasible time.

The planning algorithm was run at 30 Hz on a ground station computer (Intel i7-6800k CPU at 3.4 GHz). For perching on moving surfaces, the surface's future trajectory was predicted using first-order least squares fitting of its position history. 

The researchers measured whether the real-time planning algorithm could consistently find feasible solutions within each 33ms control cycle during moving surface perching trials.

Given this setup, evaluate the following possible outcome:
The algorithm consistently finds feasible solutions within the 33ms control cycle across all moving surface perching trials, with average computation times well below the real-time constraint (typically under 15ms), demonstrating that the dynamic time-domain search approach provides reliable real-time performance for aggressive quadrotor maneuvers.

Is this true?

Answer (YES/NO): NO